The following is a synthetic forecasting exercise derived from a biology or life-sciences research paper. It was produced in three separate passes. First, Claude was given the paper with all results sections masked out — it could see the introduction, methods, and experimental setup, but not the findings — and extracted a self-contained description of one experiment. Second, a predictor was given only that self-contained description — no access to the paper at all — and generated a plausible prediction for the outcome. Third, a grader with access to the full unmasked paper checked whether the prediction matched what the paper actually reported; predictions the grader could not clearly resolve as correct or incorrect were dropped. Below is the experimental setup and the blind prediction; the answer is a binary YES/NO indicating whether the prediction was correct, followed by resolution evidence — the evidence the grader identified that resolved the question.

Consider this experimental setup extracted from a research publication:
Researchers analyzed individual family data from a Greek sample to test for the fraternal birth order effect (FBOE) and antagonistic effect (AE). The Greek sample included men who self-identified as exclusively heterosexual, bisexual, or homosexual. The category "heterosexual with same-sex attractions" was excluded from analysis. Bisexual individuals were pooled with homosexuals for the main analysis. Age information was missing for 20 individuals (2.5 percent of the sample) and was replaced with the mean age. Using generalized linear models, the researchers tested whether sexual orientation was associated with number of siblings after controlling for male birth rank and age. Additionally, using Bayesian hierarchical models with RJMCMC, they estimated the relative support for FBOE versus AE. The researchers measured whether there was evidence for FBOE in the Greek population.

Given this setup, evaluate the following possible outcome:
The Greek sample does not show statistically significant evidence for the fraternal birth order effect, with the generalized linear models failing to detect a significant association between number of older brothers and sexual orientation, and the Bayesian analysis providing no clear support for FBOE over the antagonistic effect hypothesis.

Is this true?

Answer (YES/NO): NO